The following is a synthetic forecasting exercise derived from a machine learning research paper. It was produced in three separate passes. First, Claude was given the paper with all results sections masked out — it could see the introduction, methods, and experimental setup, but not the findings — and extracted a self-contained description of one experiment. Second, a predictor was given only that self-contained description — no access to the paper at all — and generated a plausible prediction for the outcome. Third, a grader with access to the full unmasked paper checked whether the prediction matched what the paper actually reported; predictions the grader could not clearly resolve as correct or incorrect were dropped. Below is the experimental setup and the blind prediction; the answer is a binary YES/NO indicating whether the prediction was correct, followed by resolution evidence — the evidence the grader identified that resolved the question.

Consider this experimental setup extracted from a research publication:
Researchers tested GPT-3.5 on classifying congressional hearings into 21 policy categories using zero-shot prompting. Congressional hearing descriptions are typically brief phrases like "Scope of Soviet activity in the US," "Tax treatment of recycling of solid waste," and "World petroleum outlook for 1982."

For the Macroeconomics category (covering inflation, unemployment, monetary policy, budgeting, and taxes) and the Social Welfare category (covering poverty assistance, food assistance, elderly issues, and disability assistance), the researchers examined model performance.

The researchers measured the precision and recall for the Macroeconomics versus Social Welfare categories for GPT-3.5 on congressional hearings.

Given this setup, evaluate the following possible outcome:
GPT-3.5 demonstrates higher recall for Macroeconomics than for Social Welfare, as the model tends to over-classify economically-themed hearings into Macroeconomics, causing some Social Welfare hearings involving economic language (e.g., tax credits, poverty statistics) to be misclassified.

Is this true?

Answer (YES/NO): NO